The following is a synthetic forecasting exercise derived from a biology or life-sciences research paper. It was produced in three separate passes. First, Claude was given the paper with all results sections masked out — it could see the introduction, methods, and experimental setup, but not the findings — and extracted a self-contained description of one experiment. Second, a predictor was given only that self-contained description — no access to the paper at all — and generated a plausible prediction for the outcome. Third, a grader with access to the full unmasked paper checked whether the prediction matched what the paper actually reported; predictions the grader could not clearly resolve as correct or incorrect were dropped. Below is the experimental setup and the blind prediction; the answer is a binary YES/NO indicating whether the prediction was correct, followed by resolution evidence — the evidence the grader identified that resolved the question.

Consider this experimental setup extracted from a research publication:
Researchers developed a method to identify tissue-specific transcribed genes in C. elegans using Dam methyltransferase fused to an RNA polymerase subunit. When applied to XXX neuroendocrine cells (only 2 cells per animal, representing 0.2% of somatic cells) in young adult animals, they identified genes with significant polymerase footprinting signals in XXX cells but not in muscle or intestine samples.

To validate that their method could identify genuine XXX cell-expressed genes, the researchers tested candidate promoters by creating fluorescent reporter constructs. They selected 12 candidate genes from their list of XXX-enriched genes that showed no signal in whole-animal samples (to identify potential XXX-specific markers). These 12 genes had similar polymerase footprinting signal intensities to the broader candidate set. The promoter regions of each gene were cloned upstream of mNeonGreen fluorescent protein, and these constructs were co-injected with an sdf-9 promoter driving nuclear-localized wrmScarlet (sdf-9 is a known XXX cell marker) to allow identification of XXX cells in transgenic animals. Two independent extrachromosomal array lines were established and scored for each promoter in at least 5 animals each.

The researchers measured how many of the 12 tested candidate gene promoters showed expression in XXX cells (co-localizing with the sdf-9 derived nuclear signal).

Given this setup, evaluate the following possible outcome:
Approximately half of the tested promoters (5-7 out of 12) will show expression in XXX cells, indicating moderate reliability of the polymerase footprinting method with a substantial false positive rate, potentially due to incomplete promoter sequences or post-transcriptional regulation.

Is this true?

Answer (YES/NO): NO